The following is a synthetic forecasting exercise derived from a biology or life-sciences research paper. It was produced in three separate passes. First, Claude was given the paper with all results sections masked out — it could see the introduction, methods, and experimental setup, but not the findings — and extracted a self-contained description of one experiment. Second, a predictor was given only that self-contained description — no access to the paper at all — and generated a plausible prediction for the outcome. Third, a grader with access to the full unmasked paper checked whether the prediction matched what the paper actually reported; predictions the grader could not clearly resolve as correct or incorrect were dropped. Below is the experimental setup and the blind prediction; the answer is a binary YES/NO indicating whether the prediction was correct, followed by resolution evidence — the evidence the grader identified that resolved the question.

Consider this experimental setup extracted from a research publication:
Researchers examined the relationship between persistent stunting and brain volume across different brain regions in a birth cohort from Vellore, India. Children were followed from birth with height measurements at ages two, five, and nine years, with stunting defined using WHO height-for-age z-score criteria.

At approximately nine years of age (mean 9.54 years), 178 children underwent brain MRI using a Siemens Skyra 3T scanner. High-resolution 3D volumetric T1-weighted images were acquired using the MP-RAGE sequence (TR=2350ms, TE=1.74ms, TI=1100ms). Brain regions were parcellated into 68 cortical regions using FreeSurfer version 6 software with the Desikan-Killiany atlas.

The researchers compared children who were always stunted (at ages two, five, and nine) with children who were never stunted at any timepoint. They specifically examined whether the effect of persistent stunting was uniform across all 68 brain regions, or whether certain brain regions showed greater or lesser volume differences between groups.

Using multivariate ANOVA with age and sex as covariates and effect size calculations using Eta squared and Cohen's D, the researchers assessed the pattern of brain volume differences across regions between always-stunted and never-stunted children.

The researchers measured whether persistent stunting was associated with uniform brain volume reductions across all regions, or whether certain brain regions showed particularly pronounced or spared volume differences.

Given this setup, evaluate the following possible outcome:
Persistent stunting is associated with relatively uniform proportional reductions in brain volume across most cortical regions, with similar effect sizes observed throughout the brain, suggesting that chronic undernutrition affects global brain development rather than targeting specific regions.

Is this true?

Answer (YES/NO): NO